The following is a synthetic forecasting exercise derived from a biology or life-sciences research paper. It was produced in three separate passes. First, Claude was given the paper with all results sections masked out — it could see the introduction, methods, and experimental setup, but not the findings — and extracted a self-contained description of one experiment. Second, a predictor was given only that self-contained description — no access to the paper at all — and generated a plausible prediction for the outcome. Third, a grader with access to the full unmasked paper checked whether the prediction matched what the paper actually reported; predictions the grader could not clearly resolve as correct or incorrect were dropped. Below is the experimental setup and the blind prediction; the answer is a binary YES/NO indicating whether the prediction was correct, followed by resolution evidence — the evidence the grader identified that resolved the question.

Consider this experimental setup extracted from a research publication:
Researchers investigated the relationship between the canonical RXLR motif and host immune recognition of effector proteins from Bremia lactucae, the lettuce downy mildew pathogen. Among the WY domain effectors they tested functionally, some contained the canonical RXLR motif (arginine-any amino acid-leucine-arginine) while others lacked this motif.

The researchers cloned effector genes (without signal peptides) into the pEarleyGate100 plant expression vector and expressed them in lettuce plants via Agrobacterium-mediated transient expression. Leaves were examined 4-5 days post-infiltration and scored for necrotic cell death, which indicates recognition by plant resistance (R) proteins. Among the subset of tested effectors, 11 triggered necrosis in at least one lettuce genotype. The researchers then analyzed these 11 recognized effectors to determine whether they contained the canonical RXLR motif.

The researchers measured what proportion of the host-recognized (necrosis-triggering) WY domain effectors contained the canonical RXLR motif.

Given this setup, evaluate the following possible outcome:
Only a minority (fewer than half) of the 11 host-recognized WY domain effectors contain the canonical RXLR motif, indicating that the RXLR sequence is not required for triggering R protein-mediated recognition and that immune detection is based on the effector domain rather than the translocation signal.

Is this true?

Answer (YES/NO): YES